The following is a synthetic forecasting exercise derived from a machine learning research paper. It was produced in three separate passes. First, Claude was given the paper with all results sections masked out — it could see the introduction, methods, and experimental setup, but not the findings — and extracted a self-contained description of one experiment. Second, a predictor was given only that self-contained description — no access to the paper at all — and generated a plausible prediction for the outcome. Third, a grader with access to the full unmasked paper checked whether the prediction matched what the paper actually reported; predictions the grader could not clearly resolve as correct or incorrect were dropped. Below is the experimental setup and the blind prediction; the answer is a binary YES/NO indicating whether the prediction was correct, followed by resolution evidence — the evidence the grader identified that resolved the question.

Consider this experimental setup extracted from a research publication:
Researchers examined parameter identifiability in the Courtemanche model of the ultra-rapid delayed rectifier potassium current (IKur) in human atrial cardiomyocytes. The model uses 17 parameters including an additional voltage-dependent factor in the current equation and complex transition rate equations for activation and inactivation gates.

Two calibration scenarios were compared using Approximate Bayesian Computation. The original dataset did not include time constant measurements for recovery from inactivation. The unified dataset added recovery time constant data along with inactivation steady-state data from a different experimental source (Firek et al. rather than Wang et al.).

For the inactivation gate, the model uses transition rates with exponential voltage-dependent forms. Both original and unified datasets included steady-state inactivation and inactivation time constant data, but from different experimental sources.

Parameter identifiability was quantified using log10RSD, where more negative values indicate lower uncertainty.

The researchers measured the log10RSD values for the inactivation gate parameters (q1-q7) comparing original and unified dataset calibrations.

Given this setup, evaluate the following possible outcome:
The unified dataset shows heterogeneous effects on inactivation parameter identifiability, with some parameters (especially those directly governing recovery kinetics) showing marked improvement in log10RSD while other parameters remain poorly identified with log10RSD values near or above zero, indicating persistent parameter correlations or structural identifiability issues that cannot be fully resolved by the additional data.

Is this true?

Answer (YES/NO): NO